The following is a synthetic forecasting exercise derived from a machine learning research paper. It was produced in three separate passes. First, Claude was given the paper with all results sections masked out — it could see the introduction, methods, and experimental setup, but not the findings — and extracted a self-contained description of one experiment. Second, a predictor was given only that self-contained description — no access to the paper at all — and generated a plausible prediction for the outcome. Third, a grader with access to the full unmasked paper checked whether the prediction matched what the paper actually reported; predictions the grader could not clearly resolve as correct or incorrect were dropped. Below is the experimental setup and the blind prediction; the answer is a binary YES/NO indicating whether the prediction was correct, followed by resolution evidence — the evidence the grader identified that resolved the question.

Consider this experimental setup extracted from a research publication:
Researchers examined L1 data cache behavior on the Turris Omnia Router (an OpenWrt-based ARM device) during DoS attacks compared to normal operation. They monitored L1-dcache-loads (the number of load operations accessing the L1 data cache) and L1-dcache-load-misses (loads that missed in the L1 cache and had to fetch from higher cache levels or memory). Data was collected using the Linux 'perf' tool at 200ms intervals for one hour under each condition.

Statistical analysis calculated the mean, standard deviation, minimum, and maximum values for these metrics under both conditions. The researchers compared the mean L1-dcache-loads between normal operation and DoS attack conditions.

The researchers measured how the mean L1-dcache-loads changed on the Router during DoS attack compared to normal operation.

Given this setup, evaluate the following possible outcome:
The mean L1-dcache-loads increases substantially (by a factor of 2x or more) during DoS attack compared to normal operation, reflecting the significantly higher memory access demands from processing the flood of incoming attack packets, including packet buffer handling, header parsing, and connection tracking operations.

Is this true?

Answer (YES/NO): NO